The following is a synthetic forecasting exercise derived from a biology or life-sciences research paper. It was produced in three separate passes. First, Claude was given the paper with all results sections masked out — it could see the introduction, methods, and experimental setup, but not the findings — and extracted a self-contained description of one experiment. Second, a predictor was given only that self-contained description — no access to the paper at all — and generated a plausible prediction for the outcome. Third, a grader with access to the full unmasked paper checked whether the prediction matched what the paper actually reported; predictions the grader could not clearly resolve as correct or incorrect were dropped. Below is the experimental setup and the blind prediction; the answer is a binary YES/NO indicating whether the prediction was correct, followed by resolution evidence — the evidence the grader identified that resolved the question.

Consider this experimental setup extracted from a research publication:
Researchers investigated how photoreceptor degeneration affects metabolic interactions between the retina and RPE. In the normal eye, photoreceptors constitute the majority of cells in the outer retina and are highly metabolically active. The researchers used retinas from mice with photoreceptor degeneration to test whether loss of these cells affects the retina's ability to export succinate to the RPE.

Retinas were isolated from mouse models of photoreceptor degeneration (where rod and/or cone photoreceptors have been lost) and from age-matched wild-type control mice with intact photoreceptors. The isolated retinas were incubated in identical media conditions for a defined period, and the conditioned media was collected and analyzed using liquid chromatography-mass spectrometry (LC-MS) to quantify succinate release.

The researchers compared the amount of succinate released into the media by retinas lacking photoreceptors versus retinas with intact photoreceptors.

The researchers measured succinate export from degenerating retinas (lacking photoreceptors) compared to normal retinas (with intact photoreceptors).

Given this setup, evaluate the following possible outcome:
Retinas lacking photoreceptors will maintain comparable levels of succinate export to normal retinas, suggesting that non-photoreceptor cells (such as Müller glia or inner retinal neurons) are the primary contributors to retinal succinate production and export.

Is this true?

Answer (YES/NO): NO